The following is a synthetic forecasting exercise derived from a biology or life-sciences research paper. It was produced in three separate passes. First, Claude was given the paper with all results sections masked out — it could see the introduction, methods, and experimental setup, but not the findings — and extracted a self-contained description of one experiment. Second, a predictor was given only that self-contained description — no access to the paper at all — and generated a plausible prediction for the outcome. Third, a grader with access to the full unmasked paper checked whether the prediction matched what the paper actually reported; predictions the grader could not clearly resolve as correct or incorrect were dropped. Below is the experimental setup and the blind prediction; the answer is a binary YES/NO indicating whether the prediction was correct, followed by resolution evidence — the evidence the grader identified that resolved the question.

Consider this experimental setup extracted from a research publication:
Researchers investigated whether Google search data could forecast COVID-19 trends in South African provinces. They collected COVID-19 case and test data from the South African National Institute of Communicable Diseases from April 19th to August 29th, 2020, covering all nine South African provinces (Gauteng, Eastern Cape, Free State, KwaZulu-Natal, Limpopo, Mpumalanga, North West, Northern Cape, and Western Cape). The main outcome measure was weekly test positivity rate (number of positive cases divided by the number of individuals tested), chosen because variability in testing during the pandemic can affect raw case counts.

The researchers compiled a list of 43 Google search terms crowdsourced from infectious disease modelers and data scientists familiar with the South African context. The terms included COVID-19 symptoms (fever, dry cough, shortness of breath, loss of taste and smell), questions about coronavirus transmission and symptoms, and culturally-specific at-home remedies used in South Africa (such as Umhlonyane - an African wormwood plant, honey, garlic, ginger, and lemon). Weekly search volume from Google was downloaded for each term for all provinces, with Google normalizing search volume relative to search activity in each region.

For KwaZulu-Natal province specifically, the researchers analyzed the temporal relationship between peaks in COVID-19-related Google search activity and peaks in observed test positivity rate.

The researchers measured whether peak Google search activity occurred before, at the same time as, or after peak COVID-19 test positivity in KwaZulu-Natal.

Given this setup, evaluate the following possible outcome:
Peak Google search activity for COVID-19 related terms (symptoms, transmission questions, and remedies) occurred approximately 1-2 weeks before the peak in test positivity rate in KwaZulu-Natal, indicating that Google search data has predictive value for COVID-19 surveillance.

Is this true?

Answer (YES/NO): YES